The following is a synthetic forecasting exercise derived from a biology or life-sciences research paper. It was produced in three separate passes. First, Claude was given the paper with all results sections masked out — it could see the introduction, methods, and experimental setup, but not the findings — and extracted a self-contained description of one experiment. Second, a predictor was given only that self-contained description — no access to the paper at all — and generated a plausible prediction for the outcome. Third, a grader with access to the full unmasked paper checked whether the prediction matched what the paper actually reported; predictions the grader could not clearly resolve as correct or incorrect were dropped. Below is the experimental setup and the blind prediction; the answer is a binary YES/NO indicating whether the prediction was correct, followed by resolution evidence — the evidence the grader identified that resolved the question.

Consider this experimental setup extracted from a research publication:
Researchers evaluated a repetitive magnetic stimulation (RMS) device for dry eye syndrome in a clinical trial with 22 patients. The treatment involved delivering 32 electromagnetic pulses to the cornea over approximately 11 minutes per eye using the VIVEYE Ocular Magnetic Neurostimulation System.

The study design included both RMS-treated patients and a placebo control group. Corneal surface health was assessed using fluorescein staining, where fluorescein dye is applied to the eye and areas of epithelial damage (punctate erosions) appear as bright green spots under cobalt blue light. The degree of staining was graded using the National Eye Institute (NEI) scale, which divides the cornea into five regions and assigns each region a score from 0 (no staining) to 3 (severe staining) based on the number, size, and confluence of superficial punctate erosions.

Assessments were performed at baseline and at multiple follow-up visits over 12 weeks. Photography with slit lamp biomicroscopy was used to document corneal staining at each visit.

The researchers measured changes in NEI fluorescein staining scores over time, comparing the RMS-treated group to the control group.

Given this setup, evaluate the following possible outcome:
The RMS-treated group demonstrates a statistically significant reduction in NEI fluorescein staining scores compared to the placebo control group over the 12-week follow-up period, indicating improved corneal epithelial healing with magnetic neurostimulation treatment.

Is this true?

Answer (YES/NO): YES